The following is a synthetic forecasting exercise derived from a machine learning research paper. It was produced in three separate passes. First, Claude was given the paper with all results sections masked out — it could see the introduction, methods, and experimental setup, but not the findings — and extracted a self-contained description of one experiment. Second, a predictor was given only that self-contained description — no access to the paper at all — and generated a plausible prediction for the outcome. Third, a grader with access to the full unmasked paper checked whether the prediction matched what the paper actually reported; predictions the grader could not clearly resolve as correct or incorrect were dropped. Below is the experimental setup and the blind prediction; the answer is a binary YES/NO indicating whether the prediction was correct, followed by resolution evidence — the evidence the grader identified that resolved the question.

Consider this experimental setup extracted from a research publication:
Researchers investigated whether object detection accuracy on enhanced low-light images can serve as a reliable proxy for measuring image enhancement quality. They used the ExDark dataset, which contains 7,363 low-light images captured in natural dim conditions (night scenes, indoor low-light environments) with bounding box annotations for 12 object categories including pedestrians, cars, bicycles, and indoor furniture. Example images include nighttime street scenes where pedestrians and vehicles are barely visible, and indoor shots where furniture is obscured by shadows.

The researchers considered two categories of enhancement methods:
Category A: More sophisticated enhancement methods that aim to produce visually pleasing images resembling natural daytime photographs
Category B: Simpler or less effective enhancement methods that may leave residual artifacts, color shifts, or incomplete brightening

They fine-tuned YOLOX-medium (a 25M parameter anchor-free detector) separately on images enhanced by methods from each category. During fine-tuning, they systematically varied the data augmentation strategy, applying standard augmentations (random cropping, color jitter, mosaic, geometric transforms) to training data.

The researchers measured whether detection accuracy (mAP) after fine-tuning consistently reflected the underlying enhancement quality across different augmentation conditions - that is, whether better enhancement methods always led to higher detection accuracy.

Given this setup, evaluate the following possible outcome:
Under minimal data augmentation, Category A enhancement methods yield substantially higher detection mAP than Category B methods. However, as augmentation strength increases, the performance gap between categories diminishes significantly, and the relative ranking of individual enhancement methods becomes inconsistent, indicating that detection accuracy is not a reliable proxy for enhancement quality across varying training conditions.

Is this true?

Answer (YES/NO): NO